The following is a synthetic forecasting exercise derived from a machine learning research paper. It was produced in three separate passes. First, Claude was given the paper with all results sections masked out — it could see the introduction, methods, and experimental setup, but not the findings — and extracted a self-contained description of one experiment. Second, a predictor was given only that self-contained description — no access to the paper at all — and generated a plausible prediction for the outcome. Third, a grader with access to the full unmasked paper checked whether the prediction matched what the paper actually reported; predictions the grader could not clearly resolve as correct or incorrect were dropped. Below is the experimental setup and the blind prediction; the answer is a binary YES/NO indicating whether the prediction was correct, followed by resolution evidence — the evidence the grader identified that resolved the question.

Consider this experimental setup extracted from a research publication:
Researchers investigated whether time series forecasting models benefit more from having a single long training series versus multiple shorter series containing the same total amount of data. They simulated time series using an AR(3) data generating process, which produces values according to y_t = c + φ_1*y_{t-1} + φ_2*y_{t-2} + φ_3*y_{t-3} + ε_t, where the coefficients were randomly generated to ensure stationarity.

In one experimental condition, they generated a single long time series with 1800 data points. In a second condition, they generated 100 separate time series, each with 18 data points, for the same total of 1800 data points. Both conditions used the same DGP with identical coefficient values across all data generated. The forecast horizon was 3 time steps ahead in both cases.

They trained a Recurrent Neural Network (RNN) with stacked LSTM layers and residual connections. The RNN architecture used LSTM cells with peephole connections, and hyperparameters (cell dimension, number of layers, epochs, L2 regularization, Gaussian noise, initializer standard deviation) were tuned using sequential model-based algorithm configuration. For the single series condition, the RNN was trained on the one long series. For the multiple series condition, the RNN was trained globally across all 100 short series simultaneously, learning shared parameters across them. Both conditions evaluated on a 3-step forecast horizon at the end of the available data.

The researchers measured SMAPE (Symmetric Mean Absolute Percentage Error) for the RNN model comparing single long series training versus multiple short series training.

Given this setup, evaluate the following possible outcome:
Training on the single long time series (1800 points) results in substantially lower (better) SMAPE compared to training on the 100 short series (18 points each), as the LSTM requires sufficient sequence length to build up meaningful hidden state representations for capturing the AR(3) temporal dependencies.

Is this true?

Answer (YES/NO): NO